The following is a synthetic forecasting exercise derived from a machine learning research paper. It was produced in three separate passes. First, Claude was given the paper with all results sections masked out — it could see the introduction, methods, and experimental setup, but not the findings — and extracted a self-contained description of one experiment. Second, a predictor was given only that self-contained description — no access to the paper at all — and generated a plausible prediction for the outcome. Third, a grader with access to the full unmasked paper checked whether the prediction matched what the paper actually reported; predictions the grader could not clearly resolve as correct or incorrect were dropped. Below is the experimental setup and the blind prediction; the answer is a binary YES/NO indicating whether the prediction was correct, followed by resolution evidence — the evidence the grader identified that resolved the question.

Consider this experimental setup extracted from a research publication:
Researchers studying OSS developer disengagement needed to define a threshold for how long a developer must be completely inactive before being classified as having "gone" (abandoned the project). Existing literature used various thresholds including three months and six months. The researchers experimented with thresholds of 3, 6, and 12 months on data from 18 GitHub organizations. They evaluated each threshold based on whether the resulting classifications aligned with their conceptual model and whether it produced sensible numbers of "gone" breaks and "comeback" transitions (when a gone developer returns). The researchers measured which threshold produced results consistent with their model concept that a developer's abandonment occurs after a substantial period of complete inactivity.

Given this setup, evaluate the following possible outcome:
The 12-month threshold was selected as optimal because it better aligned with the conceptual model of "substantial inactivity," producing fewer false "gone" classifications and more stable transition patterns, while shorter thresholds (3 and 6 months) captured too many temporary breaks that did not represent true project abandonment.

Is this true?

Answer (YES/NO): YES